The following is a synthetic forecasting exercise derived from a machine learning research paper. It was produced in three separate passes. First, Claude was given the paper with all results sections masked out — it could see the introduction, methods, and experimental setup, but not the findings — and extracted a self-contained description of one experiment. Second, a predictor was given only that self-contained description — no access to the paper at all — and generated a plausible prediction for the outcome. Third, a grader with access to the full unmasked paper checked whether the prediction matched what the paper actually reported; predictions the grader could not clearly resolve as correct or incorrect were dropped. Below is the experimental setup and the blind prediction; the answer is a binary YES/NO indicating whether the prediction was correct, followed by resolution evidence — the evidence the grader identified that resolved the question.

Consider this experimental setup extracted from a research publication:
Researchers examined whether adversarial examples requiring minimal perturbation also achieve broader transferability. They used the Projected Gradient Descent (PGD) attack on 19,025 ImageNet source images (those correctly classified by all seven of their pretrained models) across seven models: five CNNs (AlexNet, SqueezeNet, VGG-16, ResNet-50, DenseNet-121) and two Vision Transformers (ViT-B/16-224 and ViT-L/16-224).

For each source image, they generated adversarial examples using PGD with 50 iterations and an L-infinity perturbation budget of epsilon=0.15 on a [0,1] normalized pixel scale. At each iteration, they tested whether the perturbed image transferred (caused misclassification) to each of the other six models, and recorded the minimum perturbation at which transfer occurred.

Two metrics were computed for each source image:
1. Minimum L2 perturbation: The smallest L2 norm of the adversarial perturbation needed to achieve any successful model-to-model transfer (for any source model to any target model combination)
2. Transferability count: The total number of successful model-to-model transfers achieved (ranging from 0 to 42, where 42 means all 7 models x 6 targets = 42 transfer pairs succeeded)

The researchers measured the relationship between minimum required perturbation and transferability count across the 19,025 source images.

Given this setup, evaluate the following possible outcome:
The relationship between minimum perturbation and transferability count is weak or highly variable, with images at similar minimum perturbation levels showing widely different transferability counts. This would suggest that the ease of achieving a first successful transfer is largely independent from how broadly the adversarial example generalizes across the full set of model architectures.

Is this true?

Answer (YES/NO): NO